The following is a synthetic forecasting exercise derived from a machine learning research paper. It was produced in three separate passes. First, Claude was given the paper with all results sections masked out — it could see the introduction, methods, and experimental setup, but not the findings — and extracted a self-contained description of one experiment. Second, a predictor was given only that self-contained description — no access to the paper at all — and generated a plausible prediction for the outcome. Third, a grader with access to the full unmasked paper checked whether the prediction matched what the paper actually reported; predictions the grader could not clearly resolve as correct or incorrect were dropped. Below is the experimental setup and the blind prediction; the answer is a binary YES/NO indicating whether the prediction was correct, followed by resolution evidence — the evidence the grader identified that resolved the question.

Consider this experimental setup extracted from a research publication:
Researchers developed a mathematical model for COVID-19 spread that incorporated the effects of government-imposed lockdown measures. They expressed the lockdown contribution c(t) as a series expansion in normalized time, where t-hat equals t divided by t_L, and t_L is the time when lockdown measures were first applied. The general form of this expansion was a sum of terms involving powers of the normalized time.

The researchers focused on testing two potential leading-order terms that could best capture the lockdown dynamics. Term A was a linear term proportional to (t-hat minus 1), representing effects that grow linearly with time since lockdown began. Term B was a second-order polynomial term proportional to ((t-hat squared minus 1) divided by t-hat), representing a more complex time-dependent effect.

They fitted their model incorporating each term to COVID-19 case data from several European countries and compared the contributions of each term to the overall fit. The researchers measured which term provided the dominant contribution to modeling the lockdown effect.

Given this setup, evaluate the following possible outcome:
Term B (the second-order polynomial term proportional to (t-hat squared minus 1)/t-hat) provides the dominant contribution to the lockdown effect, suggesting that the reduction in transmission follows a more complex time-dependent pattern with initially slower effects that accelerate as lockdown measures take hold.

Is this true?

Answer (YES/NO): YES